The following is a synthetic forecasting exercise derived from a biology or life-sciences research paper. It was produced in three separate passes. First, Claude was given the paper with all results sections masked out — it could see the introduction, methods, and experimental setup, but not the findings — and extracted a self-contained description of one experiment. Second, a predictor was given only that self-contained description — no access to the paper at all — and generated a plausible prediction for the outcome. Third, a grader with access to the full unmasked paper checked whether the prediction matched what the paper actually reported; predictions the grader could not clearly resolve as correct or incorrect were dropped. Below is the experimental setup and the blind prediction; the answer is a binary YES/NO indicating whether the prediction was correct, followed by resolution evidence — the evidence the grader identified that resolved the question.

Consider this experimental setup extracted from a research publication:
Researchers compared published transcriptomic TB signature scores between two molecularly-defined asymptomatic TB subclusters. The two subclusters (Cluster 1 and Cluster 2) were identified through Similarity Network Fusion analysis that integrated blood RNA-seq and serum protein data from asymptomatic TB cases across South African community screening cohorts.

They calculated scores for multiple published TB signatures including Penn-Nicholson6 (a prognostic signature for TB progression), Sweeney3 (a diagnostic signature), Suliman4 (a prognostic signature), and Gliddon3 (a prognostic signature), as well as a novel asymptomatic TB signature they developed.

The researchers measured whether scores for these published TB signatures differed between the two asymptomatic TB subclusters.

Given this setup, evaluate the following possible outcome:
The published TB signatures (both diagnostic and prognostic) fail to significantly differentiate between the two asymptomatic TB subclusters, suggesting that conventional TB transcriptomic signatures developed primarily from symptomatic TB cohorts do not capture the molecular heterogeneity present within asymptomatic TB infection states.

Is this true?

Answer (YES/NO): NO